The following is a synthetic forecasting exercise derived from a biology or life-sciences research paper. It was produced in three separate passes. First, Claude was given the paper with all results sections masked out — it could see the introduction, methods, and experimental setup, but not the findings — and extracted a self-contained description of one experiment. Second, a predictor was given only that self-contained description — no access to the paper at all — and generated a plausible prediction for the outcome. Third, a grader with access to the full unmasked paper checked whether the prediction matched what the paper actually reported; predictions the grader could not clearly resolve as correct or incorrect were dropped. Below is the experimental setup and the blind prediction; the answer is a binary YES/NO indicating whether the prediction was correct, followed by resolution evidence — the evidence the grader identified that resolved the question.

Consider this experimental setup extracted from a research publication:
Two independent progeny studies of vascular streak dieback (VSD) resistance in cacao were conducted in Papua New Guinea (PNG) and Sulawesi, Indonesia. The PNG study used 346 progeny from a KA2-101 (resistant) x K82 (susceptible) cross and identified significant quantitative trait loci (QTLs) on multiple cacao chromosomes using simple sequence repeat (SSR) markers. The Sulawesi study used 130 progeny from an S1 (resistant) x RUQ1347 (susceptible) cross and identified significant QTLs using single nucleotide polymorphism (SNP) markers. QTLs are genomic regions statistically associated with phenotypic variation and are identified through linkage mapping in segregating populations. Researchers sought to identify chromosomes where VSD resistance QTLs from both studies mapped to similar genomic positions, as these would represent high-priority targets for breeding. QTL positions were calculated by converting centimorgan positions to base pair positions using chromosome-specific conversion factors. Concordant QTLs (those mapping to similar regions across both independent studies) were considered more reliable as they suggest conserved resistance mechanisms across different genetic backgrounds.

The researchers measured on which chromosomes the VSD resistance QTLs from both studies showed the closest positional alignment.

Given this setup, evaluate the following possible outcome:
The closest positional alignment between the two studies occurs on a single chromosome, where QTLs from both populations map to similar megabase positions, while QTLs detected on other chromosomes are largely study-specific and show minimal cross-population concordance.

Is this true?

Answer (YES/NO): NO